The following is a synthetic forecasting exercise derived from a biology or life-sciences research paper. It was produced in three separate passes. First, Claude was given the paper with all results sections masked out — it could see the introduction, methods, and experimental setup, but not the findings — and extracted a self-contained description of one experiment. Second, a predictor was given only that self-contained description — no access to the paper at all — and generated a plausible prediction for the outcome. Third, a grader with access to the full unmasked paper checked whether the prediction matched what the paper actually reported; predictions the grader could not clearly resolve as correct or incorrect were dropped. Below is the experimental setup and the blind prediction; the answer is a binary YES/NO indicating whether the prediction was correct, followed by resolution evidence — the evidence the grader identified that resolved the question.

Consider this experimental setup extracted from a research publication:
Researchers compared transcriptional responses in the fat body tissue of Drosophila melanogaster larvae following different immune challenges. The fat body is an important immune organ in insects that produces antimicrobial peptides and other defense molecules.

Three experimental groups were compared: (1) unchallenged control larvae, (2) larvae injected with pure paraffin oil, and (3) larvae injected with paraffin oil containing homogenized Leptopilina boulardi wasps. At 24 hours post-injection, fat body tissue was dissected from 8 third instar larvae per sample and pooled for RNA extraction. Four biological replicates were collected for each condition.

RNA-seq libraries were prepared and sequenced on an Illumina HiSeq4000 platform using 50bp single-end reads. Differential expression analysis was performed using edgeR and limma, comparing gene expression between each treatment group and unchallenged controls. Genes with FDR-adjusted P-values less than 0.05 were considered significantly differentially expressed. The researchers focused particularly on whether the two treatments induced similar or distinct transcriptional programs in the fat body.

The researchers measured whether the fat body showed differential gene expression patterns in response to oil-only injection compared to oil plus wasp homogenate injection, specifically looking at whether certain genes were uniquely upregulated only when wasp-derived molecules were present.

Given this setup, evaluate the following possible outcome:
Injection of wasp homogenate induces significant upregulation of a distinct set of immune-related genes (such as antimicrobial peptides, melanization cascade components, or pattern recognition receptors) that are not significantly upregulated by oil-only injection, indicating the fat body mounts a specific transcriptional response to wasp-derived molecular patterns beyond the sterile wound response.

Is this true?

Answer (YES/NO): YES